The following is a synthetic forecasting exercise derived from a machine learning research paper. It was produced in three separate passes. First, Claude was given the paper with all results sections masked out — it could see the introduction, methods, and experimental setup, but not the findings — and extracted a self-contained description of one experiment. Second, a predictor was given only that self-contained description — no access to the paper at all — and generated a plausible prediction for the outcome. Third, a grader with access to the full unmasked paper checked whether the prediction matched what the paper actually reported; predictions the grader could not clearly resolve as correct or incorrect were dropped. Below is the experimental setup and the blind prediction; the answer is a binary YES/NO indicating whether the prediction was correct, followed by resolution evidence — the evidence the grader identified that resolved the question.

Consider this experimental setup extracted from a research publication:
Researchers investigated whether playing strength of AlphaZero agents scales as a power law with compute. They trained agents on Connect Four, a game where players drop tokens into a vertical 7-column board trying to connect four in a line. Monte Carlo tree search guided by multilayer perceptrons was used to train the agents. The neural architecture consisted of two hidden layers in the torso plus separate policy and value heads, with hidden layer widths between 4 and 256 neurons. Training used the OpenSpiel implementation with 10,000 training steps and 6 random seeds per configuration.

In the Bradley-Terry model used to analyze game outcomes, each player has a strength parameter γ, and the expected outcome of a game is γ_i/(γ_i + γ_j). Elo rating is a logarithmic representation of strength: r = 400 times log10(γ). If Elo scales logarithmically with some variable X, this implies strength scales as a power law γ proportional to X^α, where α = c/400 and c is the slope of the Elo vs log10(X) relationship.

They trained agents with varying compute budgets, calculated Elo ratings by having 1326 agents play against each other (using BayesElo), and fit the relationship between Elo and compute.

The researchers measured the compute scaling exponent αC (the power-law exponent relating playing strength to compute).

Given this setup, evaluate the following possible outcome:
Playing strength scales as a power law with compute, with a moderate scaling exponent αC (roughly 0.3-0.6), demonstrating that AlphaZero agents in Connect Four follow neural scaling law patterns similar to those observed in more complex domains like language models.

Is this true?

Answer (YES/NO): YES